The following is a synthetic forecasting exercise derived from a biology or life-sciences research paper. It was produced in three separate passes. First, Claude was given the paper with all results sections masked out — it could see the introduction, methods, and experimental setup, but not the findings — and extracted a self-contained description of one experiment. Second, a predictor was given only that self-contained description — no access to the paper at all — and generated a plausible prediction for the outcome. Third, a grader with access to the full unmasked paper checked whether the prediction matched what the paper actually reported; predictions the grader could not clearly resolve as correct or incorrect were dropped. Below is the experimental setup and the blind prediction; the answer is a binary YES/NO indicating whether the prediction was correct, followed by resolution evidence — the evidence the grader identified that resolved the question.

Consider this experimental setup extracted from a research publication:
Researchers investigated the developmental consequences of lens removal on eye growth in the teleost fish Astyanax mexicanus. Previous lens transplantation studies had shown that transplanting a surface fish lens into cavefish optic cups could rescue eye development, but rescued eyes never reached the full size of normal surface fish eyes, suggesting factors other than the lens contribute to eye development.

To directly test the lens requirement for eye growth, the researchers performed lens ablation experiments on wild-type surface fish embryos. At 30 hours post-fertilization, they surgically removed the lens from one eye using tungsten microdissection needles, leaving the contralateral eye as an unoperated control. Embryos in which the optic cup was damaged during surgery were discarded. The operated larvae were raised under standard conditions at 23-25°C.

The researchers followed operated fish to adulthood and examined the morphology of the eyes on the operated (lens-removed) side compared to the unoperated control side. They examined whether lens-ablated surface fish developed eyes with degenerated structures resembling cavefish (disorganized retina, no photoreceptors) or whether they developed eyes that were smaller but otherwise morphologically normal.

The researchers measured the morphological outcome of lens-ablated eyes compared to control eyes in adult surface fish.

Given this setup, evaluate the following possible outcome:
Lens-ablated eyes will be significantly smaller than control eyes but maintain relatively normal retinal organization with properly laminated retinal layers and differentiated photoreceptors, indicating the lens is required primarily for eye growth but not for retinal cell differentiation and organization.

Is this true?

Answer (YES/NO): YES